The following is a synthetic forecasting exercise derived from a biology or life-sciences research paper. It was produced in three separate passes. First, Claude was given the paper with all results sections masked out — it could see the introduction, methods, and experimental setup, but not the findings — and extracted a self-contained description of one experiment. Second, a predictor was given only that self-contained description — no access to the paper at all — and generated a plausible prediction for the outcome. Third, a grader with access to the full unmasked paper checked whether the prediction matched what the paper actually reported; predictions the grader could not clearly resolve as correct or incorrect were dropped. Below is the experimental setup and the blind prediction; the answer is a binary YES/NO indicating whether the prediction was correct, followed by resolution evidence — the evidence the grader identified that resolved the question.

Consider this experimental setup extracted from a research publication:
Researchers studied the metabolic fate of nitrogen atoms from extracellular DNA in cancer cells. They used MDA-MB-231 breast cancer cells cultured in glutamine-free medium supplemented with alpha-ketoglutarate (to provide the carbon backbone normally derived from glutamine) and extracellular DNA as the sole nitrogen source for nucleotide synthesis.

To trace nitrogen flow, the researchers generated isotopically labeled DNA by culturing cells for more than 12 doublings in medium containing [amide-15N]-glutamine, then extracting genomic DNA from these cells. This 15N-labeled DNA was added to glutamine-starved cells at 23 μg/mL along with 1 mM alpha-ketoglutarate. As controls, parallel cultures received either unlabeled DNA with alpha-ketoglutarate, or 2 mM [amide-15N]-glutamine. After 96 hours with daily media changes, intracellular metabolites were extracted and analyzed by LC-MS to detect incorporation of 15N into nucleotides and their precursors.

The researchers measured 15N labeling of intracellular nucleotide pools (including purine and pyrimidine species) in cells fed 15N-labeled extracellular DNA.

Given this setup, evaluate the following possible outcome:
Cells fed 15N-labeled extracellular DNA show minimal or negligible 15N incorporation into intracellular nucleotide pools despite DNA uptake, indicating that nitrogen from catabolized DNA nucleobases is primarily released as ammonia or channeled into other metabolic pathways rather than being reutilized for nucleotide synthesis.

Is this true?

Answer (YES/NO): NO